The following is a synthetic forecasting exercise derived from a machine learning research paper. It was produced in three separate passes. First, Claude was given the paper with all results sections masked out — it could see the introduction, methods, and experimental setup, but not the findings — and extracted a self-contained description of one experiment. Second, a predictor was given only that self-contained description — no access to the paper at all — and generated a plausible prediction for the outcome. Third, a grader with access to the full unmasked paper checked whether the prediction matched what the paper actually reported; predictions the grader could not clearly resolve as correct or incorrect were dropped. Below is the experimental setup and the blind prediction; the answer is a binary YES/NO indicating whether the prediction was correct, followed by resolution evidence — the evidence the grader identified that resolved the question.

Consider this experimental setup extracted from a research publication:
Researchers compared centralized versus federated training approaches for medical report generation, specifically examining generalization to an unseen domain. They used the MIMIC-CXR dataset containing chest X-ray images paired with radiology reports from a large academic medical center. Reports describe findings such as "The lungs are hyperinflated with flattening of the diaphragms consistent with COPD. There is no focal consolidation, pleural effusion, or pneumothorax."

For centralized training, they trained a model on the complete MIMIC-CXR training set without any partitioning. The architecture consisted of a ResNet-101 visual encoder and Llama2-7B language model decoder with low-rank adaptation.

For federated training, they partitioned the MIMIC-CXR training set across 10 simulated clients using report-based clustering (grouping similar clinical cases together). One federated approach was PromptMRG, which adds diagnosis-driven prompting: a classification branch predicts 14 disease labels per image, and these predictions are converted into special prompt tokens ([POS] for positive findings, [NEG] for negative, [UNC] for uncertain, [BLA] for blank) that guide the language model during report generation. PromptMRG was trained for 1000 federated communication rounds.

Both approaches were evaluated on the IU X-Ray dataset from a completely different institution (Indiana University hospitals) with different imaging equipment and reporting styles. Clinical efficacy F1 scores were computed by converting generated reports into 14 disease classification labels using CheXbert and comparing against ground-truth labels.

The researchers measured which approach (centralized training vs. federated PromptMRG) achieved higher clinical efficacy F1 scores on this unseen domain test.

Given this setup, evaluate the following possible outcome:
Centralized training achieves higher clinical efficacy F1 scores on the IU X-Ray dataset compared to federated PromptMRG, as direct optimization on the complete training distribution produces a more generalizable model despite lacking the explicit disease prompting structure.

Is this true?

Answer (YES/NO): NO